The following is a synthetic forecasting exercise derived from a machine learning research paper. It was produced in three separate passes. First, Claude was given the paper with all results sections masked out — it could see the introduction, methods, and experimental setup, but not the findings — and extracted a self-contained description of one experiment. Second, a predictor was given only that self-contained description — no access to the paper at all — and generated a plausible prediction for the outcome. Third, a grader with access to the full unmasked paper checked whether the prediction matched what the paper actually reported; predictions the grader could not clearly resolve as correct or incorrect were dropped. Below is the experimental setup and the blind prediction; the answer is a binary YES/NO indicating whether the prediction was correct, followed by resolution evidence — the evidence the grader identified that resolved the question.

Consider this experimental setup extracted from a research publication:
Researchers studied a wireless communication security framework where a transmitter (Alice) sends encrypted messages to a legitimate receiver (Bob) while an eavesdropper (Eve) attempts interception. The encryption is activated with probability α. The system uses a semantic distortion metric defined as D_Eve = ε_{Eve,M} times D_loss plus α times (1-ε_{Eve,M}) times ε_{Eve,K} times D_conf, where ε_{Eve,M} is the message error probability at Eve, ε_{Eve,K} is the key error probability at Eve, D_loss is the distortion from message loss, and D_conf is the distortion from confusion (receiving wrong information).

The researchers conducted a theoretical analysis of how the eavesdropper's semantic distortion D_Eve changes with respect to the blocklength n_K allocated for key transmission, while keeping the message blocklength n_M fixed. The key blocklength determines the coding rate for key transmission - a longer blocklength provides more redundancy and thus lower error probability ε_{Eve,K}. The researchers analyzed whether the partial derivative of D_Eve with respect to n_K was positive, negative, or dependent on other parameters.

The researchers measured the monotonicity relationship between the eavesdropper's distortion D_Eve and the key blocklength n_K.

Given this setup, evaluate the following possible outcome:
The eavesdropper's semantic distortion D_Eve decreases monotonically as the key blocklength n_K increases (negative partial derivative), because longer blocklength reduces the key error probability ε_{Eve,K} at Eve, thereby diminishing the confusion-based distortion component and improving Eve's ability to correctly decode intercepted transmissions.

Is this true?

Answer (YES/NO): YES